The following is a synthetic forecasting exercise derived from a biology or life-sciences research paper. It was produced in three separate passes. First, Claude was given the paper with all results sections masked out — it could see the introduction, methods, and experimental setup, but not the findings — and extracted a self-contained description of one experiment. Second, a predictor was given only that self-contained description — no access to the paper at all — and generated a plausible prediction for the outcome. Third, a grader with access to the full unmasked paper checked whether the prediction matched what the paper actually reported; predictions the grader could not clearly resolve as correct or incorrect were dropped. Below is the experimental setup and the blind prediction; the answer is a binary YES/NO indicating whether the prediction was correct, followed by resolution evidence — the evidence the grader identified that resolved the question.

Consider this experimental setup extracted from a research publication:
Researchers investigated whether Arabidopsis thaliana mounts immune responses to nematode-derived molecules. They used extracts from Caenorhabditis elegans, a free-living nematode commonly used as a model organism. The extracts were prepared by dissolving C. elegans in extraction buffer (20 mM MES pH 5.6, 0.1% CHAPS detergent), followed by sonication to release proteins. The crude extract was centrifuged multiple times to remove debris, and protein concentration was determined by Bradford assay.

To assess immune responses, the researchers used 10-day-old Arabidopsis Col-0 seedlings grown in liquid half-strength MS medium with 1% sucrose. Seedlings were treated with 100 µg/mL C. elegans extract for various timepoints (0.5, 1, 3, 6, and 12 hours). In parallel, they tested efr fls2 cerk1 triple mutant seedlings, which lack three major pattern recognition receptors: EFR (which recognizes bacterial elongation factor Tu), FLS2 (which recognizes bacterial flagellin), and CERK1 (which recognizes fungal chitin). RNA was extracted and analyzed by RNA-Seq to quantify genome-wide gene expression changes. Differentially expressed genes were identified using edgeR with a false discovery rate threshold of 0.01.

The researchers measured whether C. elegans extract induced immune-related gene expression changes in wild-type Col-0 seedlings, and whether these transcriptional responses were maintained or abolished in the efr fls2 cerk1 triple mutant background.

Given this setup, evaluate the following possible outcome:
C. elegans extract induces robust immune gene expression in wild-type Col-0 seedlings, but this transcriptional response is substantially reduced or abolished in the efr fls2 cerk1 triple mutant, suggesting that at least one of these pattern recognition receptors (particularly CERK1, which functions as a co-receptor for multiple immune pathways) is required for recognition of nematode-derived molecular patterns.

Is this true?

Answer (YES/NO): NO